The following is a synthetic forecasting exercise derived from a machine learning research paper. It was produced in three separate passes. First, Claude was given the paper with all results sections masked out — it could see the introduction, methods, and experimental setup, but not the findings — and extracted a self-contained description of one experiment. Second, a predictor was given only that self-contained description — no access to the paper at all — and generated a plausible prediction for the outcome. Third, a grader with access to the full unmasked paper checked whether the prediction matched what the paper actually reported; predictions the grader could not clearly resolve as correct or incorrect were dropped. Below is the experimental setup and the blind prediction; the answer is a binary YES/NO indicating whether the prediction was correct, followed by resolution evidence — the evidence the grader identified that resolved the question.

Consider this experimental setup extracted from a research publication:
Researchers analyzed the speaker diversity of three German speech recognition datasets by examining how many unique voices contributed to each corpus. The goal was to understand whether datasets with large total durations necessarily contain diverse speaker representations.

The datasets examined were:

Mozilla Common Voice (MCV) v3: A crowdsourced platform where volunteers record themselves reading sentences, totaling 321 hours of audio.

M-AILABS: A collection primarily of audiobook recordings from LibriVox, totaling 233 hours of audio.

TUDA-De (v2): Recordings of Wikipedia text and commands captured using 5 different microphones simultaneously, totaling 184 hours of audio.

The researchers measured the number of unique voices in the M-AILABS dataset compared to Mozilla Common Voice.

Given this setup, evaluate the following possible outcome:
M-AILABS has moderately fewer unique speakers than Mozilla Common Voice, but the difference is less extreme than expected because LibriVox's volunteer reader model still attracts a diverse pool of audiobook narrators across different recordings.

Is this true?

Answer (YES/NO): NO